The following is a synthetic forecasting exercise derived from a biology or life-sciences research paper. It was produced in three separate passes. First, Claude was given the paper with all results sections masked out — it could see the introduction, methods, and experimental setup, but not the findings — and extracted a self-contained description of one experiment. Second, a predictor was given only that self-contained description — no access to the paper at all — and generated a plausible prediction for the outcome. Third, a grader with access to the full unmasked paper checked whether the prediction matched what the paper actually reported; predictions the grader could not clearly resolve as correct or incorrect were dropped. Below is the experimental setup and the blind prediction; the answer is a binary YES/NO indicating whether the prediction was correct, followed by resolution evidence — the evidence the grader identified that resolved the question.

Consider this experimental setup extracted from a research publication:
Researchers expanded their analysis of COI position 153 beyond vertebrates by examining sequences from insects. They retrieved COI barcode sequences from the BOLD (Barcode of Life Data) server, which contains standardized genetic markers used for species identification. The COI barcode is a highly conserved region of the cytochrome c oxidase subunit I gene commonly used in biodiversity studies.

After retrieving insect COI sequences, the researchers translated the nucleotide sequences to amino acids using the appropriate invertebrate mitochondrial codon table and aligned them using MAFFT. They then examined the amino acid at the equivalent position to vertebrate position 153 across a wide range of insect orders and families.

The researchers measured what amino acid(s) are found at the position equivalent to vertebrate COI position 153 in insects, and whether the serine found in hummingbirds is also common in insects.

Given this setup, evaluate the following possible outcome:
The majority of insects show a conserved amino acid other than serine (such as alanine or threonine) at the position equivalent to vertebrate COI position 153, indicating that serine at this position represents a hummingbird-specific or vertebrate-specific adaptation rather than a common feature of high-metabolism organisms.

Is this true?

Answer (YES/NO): NO